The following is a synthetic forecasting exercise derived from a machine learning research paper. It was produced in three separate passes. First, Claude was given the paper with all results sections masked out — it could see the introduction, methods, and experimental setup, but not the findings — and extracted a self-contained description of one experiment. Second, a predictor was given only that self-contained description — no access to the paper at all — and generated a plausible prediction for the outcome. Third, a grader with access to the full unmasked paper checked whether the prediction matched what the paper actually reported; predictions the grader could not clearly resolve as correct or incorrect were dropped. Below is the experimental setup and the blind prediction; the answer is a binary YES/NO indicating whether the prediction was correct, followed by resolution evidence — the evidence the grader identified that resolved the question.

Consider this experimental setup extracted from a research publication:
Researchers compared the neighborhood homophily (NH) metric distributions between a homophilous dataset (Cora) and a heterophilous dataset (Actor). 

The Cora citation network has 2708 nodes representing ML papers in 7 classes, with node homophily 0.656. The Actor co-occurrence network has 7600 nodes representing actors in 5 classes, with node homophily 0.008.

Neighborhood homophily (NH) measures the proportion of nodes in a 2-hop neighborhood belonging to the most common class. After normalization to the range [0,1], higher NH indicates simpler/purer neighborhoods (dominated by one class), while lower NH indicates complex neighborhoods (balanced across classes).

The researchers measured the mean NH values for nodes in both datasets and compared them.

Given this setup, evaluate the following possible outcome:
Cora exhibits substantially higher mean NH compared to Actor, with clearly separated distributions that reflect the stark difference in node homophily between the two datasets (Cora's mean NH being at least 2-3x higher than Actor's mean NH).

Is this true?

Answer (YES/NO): NO